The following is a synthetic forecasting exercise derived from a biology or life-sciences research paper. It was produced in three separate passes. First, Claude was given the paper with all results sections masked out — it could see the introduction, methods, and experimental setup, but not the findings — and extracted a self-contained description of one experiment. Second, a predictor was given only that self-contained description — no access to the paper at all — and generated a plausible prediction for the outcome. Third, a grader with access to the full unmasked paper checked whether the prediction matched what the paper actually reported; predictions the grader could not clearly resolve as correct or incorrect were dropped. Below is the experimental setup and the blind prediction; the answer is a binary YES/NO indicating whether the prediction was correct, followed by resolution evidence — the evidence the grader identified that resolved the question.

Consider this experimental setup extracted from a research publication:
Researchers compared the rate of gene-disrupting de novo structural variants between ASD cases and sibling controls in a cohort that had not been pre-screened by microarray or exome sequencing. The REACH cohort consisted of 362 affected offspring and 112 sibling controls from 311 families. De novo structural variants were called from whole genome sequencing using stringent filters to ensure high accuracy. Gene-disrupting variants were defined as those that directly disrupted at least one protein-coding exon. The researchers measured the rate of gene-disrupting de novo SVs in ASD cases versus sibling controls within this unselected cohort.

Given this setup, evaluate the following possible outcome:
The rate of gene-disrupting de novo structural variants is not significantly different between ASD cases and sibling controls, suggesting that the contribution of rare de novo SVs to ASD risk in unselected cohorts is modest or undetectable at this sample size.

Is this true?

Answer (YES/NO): NO